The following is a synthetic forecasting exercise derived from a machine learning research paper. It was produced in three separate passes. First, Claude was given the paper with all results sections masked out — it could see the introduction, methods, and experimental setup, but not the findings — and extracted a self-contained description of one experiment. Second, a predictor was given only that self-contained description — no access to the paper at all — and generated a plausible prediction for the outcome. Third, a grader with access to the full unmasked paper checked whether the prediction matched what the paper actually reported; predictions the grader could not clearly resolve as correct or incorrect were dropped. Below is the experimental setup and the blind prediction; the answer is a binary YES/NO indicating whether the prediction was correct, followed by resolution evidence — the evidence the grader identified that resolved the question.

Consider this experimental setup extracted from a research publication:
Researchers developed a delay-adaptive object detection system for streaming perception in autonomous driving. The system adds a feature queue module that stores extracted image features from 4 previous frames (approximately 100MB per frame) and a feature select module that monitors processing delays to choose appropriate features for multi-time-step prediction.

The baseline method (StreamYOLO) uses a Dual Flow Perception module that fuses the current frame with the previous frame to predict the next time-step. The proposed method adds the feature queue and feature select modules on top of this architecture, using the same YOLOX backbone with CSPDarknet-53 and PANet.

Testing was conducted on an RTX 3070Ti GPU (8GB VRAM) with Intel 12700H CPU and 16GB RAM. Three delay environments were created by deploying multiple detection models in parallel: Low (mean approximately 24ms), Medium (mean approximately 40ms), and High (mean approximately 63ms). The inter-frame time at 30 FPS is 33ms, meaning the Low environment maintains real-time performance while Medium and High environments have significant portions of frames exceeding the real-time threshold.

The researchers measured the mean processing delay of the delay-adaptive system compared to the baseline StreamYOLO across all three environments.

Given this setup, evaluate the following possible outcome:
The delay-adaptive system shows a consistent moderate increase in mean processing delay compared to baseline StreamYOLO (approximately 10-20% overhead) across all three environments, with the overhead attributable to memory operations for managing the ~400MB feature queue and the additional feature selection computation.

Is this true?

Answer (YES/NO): NO